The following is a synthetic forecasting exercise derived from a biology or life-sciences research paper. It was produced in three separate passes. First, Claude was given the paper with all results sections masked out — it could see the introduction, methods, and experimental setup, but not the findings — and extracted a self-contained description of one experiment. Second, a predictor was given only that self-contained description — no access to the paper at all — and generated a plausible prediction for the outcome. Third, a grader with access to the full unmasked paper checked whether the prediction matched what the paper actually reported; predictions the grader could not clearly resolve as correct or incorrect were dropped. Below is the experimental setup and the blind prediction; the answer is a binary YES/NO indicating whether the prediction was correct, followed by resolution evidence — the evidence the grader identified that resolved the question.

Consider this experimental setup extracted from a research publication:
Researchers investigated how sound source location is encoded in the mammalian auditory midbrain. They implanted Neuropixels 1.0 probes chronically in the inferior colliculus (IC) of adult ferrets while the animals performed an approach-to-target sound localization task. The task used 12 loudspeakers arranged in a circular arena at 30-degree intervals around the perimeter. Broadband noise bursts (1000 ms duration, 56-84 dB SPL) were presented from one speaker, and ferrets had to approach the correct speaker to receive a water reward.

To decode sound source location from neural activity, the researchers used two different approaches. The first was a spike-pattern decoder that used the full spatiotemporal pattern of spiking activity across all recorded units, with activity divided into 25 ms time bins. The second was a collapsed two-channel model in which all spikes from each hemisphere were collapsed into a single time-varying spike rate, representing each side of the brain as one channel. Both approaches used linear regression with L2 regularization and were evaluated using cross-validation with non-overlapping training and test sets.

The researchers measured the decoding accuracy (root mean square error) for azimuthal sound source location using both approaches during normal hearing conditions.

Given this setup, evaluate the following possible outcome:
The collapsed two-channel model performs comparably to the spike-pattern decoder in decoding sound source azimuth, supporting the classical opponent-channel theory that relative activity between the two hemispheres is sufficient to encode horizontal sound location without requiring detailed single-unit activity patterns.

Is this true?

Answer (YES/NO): NO